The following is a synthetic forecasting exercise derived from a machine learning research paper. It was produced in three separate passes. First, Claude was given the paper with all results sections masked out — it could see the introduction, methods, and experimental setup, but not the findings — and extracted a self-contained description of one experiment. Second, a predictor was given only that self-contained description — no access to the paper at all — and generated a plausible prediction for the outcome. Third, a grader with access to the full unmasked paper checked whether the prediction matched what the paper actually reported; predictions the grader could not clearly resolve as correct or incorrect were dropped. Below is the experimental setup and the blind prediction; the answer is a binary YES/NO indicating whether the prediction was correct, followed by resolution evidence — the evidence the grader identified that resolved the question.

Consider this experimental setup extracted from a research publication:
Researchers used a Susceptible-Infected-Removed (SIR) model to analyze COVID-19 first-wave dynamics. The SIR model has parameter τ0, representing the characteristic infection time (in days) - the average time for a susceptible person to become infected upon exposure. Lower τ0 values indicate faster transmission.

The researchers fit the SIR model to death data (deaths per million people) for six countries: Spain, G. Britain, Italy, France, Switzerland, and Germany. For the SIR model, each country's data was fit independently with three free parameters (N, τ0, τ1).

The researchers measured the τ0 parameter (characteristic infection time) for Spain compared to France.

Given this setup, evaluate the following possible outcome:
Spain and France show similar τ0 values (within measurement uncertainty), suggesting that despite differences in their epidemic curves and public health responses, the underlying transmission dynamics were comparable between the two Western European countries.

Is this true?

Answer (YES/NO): NO